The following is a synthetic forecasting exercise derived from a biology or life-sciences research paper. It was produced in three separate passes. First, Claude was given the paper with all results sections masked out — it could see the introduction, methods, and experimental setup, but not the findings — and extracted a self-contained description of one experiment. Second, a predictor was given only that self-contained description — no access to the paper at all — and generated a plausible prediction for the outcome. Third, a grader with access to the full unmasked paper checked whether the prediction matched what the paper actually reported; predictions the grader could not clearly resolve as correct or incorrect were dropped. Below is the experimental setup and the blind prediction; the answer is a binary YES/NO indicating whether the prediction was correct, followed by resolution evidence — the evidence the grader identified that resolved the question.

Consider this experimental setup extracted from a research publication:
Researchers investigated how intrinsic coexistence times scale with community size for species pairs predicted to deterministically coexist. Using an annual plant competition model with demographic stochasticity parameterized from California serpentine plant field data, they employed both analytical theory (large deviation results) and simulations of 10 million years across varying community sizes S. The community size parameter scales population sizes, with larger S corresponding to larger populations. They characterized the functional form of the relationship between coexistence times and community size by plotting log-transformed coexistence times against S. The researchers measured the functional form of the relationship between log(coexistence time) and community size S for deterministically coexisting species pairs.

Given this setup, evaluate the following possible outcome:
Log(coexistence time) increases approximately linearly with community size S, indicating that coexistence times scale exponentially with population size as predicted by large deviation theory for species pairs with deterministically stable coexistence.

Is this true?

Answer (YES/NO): YES